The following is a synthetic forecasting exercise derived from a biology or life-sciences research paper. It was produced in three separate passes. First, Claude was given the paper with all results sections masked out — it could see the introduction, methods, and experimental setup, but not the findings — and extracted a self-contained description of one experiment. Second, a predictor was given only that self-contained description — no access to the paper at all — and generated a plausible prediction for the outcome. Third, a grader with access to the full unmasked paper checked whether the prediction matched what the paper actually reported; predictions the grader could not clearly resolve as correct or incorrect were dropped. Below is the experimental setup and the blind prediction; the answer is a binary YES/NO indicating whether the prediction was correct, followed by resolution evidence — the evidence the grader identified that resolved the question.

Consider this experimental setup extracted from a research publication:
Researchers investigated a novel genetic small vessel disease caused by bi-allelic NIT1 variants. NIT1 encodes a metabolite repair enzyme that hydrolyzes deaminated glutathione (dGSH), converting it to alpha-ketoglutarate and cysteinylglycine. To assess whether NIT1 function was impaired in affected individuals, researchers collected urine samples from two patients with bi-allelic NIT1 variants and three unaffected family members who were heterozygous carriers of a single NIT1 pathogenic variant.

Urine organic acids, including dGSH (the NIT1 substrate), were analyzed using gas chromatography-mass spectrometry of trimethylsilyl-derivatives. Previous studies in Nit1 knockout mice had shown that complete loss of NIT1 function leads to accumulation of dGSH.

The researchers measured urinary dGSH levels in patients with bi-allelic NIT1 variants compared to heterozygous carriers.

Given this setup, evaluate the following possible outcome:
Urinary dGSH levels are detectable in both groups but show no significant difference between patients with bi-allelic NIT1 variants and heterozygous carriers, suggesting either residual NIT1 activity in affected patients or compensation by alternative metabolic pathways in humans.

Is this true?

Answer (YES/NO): NO